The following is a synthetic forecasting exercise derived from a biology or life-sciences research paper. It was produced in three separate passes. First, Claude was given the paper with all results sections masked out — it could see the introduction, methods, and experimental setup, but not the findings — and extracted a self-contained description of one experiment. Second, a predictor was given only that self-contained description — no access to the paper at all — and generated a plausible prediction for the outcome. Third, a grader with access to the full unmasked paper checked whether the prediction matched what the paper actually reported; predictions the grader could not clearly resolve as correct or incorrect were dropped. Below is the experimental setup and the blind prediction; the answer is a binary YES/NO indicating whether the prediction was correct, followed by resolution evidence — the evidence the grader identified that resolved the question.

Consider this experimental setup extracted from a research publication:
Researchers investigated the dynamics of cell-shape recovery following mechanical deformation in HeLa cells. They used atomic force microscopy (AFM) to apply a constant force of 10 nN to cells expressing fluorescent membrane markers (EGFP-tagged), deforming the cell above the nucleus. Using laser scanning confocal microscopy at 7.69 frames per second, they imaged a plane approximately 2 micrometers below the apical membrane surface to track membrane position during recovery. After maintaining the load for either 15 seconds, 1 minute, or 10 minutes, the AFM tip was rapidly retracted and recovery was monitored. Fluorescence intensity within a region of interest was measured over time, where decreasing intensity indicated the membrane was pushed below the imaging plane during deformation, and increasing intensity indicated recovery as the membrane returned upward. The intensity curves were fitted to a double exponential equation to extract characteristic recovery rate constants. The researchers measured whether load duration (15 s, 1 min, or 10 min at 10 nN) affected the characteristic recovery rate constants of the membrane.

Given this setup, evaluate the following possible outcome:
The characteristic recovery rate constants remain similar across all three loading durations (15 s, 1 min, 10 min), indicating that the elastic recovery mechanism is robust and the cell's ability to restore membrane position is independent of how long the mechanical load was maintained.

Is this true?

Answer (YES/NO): YES